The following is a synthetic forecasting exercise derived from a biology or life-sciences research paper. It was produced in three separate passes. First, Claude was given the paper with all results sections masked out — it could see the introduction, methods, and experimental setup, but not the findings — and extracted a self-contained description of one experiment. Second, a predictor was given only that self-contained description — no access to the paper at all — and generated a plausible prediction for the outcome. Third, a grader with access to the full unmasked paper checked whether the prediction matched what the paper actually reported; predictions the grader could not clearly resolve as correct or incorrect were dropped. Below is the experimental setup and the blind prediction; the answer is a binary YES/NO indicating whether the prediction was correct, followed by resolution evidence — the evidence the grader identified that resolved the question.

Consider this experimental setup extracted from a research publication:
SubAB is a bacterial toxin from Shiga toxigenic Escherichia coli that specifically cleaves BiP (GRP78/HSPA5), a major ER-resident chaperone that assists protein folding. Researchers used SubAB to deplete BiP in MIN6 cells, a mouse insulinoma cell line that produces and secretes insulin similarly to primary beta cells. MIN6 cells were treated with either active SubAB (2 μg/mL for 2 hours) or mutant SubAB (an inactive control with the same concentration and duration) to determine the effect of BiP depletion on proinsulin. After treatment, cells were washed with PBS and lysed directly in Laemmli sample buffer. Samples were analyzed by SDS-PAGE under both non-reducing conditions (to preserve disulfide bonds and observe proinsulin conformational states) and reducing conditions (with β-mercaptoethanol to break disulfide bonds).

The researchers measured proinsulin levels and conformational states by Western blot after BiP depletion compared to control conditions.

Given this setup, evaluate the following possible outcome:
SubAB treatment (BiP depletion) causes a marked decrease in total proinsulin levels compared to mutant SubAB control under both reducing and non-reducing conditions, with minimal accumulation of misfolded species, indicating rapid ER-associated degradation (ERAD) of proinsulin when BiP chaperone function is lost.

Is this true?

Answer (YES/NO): NO